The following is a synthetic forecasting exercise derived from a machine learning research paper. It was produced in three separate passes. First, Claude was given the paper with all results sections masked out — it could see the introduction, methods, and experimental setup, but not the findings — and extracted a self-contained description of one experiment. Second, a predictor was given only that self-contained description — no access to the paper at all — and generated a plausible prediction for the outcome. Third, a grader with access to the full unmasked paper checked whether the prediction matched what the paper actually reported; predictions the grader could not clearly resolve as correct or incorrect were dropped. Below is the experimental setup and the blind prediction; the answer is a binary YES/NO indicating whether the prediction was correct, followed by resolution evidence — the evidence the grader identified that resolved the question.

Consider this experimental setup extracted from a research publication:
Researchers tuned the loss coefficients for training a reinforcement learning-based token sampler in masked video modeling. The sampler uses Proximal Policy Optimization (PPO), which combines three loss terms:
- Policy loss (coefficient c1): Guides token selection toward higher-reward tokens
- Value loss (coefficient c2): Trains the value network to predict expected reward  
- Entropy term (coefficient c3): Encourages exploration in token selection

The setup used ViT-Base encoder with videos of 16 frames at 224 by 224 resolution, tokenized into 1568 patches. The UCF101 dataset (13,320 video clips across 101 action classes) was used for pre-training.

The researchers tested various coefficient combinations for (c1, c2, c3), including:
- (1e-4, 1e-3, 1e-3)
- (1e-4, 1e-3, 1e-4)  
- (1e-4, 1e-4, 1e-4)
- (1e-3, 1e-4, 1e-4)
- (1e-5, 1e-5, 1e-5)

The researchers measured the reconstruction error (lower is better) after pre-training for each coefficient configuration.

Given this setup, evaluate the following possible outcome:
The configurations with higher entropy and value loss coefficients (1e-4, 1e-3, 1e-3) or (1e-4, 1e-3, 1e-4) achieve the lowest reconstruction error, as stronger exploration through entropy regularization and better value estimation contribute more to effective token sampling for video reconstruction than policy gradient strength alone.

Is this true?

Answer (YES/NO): NO